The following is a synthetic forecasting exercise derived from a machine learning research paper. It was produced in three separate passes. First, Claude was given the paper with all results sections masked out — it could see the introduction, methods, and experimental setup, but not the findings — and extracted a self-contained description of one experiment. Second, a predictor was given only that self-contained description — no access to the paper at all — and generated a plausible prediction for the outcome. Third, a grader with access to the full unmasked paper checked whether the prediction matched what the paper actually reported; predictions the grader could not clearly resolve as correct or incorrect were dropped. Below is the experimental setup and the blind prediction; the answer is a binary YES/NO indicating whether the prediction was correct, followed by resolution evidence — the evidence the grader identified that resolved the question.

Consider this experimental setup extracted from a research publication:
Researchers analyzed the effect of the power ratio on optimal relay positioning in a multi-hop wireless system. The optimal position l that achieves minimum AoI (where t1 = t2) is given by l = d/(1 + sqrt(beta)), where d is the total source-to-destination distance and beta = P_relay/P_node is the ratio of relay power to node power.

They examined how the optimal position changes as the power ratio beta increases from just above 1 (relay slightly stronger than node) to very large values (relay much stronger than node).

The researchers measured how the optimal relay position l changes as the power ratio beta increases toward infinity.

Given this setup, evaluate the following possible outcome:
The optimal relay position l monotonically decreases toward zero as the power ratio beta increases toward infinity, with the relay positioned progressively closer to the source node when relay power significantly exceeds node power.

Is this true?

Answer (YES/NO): YES